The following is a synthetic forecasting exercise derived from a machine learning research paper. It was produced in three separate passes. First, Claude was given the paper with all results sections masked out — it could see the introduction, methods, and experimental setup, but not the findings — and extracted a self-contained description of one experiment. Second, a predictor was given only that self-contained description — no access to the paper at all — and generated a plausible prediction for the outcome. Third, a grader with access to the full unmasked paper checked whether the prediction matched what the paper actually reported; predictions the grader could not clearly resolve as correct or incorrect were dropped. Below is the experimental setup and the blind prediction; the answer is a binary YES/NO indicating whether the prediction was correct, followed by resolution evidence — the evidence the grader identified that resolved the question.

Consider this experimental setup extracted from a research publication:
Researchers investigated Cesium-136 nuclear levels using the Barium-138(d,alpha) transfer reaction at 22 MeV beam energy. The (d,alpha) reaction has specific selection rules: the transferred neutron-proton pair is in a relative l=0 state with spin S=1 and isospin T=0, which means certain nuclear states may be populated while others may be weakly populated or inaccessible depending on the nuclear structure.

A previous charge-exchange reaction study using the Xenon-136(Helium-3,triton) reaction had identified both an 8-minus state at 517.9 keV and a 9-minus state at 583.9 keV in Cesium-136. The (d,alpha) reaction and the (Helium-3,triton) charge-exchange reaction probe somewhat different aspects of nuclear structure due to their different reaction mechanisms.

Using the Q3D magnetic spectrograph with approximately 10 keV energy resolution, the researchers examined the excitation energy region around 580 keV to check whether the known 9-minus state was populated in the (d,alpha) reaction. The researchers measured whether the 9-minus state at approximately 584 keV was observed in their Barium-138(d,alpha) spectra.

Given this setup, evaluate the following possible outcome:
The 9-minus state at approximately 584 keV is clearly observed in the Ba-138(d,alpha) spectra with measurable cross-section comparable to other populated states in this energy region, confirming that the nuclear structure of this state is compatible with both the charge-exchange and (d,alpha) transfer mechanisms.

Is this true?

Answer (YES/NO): NO